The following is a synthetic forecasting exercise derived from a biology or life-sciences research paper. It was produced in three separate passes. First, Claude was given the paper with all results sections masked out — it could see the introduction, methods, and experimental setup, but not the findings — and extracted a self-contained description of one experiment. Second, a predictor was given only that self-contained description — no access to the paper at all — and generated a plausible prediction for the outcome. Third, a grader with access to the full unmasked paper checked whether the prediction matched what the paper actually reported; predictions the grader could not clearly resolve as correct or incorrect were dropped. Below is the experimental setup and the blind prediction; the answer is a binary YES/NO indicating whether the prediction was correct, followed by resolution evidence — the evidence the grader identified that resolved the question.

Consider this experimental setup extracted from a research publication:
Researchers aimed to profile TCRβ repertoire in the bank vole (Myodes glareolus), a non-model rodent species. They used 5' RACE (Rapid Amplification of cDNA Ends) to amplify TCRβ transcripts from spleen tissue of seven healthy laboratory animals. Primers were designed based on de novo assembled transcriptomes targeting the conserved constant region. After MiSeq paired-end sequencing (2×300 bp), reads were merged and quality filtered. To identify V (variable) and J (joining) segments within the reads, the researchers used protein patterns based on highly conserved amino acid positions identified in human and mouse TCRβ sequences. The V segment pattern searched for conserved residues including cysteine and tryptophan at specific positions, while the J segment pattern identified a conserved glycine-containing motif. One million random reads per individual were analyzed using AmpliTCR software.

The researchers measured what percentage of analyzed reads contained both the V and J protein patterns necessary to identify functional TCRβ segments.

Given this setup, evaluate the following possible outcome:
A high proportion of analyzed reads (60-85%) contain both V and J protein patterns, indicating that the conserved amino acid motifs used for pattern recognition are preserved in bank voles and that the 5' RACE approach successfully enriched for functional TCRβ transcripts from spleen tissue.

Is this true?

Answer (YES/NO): NO